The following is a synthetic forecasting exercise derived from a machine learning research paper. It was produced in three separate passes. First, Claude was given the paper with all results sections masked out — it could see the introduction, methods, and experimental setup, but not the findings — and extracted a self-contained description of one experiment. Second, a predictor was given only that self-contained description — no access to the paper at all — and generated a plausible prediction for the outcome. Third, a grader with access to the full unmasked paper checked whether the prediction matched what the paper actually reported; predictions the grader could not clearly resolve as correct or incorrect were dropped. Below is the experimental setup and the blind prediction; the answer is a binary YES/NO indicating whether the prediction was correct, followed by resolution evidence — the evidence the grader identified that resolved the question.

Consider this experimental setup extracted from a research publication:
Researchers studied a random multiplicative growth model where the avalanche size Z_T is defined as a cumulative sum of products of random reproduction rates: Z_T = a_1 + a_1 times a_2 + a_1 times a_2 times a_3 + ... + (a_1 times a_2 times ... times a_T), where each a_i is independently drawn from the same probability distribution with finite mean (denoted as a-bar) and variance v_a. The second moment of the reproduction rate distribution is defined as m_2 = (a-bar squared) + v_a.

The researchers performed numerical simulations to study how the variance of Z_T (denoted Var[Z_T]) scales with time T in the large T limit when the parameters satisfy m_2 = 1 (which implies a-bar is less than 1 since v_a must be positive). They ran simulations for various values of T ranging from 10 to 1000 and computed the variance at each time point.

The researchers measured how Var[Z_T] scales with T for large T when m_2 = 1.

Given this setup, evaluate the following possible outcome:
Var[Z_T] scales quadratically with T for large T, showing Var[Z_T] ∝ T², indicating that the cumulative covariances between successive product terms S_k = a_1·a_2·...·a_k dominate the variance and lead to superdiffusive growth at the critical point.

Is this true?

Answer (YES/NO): NO